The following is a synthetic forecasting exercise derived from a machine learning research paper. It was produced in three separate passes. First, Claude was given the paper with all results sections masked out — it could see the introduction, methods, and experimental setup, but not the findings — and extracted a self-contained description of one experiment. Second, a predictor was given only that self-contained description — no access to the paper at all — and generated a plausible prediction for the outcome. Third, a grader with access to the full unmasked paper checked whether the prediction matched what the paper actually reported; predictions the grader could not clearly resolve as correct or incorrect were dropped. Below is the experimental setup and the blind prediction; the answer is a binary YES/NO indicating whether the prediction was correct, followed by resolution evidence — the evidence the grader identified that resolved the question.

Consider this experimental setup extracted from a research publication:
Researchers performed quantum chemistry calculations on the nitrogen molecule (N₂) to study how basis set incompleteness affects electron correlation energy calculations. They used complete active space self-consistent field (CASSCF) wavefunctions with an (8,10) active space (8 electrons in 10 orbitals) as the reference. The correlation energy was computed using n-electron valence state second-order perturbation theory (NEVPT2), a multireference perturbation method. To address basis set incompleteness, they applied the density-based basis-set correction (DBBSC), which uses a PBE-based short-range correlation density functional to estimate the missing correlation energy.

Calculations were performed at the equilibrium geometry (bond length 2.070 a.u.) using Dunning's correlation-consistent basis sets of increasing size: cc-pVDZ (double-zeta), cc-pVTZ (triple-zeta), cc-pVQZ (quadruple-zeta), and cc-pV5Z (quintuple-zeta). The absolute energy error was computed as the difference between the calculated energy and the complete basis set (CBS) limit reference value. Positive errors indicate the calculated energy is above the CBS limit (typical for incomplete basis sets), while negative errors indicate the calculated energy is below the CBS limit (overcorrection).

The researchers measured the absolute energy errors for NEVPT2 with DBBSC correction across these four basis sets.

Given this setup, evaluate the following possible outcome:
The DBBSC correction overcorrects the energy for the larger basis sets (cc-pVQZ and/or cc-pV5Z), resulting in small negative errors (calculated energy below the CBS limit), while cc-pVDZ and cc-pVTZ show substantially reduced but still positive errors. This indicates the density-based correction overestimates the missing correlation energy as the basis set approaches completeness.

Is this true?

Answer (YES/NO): NO